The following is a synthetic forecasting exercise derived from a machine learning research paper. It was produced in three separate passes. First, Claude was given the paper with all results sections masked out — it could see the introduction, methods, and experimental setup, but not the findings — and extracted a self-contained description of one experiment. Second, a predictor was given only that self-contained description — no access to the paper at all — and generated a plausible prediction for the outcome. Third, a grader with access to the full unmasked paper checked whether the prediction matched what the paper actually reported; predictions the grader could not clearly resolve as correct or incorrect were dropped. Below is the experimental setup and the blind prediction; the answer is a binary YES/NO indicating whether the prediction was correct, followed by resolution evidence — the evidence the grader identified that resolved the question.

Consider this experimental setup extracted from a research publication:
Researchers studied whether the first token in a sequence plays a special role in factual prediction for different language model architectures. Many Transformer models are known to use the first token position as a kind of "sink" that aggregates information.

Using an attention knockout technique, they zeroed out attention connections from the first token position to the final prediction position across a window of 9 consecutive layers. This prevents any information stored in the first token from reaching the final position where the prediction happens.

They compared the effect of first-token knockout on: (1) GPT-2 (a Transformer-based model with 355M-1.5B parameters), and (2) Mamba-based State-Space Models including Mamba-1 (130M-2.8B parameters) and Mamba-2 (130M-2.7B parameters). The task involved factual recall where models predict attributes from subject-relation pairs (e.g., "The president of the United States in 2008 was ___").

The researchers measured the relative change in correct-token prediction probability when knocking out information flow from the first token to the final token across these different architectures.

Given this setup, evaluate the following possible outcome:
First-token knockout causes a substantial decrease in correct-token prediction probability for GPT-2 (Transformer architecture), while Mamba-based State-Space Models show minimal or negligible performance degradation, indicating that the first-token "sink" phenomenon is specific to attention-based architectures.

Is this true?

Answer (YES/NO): YES